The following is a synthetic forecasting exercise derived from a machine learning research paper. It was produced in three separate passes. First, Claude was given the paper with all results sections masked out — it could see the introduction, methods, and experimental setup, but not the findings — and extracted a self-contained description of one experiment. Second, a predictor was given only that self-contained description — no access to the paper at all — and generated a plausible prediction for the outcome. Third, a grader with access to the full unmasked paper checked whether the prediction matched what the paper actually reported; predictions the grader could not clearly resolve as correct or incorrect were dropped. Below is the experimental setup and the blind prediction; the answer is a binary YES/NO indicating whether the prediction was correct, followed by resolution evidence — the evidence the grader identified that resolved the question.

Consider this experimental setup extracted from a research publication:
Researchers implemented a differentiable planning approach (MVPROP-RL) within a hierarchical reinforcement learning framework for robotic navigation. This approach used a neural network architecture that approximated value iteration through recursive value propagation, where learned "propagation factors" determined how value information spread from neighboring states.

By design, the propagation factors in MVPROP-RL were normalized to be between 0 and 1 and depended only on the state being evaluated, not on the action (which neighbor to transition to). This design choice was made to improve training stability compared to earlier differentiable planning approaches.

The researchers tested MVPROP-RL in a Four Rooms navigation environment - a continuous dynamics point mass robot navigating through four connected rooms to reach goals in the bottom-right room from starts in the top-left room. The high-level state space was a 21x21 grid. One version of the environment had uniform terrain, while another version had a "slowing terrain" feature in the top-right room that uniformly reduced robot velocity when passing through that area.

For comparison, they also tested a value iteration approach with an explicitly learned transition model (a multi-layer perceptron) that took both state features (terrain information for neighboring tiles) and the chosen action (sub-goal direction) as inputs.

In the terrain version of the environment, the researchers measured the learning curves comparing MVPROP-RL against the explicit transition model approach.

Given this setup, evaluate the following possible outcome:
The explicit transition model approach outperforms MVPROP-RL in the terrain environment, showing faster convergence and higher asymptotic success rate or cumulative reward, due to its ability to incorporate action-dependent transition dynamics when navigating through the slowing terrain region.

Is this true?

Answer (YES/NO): NO